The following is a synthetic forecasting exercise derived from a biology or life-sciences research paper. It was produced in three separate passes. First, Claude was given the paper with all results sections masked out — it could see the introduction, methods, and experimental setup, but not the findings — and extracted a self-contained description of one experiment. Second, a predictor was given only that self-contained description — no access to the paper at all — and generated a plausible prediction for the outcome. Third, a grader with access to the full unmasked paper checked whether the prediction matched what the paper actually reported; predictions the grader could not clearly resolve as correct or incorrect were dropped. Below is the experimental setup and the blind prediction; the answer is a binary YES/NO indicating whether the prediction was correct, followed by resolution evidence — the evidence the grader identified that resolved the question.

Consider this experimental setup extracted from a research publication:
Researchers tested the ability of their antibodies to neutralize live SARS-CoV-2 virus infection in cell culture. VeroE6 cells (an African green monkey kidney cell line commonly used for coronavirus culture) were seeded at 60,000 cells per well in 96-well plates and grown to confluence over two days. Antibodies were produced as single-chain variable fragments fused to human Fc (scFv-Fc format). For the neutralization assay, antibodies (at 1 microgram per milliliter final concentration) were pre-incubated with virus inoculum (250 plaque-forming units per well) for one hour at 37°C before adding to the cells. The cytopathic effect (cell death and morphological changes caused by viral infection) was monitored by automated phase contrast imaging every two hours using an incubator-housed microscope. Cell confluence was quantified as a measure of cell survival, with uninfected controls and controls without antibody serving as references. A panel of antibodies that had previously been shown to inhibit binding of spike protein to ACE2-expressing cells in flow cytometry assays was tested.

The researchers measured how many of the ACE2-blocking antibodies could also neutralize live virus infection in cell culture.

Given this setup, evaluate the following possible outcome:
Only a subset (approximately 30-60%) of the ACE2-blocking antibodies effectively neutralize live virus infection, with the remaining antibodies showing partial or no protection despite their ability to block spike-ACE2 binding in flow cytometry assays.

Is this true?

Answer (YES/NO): NO